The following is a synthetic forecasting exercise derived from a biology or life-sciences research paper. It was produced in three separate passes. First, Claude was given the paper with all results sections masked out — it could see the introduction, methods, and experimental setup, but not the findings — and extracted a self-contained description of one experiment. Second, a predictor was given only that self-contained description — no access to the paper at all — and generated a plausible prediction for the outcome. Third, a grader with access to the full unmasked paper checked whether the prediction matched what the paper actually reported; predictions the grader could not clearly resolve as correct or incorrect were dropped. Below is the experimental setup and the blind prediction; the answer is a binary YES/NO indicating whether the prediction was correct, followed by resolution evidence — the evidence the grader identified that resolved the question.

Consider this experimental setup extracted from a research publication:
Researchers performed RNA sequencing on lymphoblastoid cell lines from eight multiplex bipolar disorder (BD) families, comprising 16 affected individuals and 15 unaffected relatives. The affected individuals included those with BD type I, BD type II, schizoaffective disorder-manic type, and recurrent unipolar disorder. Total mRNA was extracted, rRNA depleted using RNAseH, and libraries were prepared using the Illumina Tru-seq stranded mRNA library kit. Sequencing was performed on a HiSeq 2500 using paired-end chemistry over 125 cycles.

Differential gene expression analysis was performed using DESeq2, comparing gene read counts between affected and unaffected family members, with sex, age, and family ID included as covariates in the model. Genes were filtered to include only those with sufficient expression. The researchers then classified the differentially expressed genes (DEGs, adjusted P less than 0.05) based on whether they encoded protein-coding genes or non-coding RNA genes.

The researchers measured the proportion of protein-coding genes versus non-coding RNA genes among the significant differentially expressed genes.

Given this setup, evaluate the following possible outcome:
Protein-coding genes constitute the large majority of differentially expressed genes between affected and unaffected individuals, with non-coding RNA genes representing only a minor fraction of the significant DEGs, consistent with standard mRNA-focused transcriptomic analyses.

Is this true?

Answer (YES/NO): NO